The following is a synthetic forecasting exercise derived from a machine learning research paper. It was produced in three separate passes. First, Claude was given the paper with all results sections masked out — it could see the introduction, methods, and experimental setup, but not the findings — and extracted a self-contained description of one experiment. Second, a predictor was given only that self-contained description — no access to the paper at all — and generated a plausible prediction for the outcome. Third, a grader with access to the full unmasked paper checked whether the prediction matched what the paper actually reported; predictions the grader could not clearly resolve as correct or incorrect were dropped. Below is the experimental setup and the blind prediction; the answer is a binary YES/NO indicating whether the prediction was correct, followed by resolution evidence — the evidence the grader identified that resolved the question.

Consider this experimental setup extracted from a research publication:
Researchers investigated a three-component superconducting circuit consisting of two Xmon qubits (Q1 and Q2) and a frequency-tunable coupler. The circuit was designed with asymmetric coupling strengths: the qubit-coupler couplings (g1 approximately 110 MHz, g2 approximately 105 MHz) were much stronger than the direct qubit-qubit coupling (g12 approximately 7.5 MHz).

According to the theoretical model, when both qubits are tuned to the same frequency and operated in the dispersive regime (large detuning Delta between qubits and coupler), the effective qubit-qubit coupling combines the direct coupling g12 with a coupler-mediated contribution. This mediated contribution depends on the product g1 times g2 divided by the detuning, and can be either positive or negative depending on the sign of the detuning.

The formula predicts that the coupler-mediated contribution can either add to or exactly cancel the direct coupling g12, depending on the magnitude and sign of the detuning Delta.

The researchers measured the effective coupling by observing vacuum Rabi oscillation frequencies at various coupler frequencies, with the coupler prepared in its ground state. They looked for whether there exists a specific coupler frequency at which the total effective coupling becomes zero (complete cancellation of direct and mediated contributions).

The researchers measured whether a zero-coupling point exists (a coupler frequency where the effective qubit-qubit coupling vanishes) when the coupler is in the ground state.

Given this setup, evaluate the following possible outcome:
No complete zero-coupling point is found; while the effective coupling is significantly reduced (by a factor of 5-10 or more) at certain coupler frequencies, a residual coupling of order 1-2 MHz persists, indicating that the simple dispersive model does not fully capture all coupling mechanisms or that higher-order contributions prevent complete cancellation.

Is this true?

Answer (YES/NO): NO